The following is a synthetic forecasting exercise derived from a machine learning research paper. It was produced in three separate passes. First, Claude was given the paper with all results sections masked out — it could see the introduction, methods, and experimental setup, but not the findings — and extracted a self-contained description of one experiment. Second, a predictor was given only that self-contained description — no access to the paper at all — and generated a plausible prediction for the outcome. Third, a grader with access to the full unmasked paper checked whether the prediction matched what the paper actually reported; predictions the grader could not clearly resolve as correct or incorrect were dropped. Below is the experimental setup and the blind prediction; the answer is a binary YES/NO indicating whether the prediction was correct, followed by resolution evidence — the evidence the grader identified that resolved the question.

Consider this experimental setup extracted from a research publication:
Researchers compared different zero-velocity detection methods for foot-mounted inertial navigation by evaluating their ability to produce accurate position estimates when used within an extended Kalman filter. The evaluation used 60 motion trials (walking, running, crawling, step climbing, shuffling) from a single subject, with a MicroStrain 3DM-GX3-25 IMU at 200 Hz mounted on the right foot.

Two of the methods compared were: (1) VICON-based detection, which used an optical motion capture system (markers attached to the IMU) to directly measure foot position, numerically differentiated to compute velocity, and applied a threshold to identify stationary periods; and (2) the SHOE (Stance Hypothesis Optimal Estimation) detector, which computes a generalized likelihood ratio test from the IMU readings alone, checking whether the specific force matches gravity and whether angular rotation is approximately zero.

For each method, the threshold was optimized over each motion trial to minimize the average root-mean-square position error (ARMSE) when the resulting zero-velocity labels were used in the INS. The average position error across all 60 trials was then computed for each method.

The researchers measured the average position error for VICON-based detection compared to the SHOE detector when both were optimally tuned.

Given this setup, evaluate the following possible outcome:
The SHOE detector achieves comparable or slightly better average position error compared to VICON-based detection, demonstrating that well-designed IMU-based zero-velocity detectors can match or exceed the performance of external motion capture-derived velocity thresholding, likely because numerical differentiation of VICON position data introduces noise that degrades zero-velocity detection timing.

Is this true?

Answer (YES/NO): YES